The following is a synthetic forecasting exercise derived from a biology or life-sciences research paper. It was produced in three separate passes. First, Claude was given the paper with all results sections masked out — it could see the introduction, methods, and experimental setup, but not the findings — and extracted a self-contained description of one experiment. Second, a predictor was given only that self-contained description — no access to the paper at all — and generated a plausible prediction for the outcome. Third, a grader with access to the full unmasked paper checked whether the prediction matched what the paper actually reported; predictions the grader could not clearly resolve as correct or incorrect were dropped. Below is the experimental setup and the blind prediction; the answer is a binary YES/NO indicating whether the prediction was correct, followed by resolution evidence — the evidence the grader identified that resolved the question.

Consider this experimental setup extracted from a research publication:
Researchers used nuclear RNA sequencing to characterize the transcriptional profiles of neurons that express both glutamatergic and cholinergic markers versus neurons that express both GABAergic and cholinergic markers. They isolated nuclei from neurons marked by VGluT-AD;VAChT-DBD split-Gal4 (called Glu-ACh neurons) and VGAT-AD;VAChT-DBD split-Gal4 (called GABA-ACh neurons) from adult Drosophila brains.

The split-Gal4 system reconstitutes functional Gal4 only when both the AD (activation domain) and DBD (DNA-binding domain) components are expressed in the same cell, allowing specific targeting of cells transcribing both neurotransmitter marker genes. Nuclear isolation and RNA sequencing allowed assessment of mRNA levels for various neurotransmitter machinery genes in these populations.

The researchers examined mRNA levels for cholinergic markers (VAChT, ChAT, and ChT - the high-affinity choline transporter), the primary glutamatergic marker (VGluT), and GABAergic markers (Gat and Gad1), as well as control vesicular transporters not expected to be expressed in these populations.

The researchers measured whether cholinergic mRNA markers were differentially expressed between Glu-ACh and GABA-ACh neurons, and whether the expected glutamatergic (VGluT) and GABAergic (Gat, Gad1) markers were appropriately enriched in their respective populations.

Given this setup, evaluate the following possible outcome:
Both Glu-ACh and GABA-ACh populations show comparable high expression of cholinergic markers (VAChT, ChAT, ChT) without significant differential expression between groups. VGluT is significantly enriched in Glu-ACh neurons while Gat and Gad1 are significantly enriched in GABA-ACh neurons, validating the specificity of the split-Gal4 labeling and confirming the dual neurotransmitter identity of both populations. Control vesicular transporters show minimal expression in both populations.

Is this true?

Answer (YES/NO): YES